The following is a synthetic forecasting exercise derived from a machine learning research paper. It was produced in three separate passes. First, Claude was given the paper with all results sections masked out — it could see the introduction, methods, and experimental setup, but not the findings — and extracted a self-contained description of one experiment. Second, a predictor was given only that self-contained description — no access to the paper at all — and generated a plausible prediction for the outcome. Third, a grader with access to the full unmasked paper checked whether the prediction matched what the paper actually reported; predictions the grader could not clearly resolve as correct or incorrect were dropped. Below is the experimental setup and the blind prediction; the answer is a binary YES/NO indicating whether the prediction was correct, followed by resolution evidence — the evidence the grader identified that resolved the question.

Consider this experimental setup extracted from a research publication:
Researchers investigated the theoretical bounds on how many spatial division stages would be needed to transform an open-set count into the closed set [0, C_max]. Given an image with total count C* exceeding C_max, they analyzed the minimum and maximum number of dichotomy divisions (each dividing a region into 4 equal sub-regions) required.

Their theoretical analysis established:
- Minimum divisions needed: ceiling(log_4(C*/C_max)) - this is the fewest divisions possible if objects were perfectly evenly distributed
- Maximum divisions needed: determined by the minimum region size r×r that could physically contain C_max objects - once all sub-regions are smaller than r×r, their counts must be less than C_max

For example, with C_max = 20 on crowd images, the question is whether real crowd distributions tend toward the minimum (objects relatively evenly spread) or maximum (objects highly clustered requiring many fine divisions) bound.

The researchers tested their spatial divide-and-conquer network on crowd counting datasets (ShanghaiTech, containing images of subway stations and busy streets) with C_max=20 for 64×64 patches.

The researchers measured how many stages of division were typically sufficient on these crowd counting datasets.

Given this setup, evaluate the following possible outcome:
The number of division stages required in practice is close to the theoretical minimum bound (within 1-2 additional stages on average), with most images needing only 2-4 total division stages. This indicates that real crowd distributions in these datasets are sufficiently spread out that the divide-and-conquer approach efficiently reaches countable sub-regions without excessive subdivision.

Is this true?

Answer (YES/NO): YES